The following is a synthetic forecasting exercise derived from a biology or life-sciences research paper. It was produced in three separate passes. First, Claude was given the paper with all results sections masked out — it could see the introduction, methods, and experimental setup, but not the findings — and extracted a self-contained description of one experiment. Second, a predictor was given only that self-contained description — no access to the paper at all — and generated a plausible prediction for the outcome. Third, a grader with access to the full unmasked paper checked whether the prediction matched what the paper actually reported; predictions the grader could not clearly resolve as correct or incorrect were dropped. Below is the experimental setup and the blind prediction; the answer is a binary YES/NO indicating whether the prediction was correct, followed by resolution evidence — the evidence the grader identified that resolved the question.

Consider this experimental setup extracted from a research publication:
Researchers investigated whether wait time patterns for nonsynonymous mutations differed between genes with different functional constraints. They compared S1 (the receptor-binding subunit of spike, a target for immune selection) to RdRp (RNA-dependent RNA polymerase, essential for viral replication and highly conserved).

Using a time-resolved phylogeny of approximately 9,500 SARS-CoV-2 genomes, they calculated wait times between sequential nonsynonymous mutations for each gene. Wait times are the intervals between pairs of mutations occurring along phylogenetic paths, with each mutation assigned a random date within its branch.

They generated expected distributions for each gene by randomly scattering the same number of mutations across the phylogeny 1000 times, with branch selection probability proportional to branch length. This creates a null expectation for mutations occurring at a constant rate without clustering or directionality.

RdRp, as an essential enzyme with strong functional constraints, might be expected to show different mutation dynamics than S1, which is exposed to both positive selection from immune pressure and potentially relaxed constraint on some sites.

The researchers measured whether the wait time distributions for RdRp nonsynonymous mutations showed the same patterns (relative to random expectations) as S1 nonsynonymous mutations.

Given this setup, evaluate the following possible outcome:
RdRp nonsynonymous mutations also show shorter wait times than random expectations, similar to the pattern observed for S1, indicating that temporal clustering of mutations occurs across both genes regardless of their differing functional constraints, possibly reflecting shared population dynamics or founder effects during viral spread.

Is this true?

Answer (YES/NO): NO